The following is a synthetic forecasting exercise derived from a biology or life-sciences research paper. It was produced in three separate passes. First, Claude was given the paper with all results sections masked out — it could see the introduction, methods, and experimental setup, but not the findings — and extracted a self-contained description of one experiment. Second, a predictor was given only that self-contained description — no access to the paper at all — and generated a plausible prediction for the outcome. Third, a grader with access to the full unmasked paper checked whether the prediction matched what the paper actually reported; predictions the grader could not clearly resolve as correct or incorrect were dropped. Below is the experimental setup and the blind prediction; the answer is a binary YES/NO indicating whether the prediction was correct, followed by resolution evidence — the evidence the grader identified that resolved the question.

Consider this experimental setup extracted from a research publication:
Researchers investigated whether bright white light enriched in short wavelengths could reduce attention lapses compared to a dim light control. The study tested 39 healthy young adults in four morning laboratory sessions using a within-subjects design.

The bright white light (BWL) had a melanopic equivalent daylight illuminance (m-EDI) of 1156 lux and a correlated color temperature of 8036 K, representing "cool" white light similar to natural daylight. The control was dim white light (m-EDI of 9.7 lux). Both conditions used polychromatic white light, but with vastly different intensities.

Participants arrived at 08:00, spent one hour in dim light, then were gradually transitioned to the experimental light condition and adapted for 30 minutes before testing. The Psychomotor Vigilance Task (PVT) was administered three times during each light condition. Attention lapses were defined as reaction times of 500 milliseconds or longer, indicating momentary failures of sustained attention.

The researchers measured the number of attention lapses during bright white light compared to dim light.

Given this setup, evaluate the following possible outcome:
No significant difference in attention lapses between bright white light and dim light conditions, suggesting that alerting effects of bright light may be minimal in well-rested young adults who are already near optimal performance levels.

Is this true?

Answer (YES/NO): YES